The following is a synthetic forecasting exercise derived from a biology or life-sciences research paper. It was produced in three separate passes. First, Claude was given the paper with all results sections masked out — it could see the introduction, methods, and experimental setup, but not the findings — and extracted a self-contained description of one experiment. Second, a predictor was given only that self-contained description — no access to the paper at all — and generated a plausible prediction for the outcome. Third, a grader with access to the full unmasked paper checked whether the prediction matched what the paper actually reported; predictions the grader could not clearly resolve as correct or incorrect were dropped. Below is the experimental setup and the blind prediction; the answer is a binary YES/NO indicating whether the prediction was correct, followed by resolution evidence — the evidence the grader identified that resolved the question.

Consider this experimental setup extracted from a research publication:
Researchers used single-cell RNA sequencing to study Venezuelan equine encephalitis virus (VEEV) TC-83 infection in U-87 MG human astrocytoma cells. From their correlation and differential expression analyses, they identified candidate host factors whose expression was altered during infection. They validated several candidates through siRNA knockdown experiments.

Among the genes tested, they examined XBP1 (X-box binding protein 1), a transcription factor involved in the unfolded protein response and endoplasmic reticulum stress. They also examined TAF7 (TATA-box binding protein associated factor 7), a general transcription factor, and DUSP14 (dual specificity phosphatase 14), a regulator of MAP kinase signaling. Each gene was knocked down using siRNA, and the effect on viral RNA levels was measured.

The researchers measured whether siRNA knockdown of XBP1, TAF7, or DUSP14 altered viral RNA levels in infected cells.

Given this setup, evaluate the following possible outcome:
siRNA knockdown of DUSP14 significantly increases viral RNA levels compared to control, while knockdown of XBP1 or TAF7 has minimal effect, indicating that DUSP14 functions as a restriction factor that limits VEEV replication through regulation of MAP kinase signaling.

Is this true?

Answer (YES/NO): NO